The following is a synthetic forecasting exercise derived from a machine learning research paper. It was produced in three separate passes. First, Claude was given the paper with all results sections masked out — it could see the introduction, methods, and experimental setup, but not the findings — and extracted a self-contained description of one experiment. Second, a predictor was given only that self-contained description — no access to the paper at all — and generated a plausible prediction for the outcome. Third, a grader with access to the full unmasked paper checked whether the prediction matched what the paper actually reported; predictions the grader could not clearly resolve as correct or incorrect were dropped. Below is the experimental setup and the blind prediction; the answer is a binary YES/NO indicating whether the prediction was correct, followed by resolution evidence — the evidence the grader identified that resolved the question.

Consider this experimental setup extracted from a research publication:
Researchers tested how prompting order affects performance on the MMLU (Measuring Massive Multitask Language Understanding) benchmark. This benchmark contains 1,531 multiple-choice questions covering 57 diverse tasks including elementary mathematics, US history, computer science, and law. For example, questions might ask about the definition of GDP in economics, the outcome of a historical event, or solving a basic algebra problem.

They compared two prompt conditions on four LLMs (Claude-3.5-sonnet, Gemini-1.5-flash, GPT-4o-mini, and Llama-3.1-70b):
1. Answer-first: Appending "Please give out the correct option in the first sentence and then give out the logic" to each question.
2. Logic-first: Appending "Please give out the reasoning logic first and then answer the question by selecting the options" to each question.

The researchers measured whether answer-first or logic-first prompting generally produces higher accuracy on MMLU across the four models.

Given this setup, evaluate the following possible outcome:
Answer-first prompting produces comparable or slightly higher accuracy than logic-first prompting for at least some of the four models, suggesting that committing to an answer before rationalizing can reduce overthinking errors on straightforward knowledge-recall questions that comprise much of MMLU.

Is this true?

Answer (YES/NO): NO